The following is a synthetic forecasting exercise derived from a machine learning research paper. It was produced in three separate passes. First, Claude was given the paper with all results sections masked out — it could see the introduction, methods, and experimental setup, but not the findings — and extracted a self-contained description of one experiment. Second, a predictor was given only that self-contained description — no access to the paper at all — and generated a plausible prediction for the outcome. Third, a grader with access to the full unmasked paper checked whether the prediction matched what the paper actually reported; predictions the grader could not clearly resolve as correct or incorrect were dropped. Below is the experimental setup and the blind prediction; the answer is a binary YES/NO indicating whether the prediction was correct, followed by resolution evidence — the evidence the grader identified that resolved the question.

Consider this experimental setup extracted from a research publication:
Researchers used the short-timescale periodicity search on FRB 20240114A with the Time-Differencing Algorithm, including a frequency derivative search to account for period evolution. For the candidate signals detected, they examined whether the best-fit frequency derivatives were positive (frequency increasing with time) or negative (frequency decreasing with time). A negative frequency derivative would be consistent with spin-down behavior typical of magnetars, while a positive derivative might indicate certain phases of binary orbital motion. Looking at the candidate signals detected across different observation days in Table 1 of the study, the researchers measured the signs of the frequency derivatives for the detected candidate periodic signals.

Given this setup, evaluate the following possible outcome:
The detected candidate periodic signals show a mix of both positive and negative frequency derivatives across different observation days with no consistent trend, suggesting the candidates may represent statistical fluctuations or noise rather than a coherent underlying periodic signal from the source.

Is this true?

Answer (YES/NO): NO